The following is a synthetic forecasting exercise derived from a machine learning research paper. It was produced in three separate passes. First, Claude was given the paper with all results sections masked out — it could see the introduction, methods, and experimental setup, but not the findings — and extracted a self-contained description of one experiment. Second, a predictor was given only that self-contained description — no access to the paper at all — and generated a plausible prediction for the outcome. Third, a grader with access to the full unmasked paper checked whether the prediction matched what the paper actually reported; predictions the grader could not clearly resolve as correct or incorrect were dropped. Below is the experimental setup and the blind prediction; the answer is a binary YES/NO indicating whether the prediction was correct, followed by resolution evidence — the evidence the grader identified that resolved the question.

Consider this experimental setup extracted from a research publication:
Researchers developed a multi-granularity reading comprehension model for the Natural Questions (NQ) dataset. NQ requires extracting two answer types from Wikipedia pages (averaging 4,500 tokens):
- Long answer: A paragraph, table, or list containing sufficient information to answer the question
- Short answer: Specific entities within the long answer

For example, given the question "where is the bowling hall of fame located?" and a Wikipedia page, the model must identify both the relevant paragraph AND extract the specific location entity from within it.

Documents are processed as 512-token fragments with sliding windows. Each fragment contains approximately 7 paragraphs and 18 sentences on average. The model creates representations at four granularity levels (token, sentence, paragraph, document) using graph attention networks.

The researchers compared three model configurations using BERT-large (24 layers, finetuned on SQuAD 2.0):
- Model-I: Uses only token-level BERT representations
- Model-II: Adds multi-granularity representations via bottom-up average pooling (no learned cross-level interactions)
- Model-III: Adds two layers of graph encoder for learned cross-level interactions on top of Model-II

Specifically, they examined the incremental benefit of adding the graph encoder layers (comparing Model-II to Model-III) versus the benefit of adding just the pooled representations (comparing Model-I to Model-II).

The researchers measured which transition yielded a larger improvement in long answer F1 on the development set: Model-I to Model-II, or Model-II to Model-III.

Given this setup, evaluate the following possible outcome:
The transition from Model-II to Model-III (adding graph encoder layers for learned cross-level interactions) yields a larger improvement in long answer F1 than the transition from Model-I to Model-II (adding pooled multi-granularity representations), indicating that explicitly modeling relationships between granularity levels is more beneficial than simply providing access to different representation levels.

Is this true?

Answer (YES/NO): NO